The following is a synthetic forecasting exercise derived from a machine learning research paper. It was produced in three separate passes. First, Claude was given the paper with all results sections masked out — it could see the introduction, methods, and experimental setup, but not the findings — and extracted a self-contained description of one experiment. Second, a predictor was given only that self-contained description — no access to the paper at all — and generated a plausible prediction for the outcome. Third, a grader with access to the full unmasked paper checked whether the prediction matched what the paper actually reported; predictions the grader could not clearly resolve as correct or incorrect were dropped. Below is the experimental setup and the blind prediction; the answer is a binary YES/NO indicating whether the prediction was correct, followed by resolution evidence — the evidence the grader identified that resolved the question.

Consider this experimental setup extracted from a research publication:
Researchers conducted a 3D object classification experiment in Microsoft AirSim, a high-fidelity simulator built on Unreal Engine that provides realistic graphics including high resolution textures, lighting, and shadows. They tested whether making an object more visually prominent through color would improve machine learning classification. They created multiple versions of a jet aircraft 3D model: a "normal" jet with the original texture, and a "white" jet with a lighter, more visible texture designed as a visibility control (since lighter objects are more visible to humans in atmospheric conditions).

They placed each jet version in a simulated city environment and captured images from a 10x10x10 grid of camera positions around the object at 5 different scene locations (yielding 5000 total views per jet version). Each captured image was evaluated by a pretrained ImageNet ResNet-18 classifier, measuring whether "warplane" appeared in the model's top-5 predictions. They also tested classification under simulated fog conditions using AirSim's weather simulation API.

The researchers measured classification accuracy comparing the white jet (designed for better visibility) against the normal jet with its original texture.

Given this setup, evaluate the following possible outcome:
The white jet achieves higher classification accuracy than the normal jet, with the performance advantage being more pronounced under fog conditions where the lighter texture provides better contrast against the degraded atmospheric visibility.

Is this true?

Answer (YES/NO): NO